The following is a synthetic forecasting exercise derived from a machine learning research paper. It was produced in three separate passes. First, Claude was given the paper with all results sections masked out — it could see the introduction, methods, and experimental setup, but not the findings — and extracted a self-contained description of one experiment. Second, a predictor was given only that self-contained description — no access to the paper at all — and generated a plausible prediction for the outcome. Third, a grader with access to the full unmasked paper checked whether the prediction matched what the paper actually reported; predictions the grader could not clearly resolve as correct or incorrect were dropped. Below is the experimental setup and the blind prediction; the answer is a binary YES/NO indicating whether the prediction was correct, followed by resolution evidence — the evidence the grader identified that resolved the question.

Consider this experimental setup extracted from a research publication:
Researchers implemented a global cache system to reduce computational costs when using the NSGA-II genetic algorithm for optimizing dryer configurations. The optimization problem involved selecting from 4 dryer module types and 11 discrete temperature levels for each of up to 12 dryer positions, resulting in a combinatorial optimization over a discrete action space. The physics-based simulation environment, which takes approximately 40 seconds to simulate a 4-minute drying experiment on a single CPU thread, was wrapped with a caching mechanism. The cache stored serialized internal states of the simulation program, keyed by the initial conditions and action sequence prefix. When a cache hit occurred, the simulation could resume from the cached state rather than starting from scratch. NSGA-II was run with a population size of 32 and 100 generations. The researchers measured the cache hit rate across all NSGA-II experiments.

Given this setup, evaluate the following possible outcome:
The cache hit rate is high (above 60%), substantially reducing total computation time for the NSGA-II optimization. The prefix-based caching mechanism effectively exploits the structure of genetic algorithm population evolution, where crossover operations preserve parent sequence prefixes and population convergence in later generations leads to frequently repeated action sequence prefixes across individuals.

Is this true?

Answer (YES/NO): NO